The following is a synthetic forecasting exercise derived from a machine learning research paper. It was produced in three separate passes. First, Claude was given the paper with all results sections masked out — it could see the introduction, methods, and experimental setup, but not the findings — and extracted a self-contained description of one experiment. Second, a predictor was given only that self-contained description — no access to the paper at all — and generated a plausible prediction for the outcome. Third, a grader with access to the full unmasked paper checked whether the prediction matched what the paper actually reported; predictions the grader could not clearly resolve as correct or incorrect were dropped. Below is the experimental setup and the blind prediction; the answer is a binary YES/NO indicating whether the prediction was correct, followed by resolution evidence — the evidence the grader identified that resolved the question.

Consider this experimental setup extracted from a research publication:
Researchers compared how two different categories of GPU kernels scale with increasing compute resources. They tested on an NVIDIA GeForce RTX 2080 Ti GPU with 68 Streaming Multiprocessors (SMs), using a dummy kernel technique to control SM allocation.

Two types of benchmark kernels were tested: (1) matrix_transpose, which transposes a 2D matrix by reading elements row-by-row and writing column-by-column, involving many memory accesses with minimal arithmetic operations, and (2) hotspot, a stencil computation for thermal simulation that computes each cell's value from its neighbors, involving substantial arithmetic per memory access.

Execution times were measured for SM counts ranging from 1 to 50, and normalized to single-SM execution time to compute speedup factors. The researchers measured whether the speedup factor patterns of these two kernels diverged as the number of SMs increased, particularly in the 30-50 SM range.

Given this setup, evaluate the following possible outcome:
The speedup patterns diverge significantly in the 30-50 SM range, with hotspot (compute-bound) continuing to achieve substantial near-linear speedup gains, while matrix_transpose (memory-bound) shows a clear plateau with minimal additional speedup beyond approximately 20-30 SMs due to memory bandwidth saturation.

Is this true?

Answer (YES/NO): NO